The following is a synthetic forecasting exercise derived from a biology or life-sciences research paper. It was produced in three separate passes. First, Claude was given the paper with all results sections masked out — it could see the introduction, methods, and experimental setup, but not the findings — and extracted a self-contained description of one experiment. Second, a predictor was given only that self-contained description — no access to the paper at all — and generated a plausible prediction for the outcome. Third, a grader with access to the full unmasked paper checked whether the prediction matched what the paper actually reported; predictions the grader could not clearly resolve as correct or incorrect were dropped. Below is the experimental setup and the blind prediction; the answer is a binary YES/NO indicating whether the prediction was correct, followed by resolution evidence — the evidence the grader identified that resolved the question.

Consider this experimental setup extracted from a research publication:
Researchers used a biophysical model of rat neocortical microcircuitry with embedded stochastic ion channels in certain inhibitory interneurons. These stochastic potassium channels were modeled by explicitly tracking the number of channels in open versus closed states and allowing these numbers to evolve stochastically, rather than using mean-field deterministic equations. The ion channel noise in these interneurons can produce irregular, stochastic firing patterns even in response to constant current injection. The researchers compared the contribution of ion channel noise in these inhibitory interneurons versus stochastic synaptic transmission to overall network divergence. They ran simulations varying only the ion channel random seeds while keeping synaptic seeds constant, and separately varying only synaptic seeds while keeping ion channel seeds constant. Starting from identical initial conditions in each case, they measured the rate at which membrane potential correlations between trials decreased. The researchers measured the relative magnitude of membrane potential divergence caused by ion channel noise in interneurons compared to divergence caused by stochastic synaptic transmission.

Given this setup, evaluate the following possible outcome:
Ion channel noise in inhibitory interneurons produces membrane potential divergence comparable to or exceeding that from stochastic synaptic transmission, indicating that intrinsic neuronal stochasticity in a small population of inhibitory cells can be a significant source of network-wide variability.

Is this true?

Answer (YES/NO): NO